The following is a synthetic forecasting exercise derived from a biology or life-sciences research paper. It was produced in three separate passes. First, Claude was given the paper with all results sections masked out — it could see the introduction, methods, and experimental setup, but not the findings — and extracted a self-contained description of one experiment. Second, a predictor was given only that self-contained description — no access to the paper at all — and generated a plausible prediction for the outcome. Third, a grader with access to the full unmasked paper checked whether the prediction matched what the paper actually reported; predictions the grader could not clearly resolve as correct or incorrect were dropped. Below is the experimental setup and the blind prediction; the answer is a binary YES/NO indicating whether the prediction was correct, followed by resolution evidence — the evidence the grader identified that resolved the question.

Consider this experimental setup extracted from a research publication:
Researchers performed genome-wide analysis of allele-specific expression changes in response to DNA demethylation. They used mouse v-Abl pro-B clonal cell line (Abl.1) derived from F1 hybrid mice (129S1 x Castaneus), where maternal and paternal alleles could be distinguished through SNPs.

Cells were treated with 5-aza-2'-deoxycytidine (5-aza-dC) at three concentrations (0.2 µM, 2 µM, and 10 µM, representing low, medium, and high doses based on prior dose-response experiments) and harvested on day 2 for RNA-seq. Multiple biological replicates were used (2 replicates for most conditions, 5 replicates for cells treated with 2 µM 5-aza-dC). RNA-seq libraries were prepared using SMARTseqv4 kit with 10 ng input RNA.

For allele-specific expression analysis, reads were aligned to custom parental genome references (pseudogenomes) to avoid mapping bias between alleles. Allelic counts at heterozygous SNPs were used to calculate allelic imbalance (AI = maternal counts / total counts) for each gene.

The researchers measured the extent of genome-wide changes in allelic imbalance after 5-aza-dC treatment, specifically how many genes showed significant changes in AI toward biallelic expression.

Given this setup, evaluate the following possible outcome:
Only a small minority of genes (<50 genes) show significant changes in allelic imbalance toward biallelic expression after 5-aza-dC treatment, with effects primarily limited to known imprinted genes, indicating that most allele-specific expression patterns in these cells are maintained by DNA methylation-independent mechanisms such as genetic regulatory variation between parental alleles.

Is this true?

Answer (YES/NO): NO